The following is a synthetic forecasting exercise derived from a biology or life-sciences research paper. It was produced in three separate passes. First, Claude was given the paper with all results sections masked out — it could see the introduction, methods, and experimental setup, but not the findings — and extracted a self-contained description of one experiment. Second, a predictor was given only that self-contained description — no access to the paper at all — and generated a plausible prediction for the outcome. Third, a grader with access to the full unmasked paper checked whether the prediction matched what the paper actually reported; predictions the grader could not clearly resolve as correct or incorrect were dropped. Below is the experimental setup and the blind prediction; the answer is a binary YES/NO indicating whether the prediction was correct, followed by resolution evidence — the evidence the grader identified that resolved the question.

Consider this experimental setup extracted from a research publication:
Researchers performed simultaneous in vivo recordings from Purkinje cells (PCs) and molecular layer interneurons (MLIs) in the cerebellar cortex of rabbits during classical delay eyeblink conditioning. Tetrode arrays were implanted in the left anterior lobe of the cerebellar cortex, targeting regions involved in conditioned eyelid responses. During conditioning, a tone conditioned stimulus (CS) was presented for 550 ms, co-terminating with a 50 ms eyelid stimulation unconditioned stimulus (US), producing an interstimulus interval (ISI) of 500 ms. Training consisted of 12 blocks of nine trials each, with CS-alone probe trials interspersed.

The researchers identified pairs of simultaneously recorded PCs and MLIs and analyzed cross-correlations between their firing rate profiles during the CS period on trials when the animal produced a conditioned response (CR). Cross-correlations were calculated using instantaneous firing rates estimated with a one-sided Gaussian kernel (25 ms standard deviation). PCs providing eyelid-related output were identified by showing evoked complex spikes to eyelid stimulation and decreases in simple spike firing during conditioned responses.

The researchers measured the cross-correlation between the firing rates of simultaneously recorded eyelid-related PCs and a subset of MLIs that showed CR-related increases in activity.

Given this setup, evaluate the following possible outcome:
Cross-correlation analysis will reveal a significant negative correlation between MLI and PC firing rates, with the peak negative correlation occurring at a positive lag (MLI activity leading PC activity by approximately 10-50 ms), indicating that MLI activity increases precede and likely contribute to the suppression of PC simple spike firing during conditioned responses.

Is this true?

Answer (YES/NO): NO